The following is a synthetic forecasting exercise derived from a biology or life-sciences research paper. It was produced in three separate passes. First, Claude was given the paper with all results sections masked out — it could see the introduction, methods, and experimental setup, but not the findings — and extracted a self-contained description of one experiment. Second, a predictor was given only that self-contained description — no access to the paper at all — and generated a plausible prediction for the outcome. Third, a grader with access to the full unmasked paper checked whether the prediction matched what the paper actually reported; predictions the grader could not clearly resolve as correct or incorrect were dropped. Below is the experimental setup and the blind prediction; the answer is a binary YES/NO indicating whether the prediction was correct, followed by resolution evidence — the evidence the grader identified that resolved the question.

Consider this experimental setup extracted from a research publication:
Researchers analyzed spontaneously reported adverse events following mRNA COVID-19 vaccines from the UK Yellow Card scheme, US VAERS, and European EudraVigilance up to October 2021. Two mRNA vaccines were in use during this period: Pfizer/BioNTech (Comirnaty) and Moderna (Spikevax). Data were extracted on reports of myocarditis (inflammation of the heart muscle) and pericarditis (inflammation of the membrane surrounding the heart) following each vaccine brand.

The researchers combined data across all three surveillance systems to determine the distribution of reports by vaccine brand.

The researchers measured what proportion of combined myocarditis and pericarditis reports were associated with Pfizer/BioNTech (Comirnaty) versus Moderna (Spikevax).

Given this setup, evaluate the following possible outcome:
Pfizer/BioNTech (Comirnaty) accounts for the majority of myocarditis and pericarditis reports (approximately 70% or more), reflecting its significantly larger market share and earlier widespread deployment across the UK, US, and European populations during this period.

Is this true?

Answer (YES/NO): YES